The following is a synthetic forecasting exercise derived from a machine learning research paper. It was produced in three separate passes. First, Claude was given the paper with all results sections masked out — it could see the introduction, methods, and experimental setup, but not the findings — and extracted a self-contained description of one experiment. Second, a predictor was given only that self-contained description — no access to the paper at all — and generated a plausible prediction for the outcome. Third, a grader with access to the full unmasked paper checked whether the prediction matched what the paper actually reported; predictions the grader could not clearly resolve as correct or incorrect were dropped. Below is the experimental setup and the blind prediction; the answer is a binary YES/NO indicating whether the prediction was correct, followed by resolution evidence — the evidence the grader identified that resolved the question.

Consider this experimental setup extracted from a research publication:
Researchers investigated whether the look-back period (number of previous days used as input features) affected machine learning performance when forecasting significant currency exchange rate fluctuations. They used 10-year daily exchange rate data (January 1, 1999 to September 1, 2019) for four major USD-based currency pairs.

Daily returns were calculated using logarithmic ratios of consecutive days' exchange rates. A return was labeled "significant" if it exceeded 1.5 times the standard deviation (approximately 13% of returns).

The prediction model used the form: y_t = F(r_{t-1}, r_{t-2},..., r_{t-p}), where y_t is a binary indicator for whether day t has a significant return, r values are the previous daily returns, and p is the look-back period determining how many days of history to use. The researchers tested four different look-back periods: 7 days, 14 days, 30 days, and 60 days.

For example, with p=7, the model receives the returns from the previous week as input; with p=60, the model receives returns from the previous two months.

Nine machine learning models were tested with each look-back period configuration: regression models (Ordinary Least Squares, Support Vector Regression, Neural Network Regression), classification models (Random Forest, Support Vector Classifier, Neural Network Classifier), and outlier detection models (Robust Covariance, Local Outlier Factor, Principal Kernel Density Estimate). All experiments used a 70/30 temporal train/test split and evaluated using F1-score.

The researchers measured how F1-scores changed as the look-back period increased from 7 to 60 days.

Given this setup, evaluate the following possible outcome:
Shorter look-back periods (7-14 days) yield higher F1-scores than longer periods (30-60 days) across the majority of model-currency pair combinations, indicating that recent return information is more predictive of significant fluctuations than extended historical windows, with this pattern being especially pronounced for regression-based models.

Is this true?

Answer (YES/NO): NO